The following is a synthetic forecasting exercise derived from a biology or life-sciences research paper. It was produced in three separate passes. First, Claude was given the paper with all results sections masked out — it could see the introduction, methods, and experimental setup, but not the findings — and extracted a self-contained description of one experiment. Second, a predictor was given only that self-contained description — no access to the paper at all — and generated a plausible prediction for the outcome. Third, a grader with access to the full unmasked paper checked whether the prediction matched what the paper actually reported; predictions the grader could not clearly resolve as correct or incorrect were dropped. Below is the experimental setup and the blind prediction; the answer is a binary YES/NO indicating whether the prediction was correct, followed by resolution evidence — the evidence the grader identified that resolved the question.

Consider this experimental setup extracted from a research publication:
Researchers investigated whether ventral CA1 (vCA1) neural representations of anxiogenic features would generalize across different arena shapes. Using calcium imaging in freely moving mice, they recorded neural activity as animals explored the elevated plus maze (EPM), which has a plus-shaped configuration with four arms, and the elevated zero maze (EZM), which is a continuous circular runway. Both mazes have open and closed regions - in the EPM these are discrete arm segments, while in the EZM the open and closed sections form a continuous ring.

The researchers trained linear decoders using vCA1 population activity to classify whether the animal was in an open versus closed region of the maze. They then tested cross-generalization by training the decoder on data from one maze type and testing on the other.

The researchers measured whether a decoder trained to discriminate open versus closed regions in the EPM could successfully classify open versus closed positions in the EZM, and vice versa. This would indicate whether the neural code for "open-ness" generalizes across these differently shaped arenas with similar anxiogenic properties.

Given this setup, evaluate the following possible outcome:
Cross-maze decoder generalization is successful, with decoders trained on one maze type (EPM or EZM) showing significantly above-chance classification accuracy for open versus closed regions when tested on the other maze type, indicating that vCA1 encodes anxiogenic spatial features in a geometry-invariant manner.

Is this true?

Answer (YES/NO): YES